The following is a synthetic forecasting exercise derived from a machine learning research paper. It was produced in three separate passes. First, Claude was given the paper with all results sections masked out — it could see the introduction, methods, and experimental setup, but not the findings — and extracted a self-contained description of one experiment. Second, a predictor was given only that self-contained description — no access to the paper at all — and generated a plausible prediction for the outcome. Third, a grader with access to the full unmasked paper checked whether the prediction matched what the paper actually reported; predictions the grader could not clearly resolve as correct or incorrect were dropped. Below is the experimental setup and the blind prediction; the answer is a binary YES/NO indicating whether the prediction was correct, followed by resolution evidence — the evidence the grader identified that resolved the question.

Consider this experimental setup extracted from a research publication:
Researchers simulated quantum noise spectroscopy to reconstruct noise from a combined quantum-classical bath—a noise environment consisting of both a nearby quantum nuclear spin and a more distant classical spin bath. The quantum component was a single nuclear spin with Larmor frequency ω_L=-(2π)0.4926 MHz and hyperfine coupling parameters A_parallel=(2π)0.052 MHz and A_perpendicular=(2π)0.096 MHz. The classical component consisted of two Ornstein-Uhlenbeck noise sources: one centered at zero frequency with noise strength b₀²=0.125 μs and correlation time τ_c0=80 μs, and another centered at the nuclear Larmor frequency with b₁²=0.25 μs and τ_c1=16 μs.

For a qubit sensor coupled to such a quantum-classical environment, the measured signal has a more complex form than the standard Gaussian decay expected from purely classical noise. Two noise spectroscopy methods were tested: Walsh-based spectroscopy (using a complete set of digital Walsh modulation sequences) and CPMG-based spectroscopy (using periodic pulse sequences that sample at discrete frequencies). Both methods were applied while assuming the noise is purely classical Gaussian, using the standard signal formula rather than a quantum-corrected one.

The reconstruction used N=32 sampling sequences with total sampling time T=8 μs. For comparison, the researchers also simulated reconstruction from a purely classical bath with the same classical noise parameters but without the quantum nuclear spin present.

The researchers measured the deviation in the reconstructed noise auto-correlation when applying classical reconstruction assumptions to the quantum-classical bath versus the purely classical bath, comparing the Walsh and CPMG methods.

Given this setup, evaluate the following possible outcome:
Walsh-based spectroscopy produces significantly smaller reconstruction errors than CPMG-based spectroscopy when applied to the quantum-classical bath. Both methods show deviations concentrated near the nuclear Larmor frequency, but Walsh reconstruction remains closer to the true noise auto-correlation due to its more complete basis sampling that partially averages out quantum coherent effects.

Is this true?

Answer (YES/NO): NO